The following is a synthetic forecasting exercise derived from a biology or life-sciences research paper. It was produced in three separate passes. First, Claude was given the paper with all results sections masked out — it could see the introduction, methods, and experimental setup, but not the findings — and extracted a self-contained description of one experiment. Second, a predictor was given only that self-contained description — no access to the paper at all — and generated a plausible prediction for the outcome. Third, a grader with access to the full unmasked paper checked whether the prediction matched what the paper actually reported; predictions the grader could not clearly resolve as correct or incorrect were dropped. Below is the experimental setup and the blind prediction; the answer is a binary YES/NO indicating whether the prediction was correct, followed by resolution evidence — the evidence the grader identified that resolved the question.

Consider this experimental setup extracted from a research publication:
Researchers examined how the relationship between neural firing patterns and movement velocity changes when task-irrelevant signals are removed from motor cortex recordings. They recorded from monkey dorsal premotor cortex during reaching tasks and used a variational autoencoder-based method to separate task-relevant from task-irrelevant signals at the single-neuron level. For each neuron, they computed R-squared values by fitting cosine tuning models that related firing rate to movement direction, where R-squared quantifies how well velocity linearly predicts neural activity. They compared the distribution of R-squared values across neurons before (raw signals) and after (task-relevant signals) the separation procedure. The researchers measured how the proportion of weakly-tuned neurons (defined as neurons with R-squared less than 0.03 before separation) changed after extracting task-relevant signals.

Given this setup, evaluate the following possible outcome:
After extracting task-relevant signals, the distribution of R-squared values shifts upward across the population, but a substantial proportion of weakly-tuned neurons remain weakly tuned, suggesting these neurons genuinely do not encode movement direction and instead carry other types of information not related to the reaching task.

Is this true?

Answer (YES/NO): NO